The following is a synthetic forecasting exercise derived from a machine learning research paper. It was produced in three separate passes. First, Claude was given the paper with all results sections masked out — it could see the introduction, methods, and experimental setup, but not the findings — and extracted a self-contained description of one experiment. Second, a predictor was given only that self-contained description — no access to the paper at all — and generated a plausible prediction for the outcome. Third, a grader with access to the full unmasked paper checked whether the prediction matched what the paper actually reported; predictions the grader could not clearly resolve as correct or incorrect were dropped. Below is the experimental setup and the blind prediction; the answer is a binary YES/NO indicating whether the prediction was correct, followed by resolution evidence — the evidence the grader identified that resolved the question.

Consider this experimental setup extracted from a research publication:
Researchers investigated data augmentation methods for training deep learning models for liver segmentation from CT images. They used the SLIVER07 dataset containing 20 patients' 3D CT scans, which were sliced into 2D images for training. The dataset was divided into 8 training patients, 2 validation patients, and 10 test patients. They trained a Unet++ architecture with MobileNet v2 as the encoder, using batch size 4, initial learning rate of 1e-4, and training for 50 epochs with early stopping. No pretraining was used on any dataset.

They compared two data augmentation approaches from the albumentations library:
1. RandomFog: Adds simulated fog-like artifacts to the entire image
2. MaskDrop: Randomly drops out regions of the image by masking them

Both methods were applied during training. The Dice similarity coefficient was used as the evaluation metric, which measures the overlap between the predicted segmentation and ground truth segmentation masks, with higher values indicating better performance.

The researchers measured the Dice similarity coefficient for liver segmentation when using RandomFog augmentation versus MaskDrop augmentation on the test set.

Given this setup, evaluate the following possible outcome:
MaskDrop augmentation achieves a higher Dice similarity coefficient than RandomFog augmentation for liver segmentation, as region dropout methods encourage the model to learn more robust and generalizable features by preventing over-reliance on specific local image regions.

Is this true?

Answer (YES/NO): NO